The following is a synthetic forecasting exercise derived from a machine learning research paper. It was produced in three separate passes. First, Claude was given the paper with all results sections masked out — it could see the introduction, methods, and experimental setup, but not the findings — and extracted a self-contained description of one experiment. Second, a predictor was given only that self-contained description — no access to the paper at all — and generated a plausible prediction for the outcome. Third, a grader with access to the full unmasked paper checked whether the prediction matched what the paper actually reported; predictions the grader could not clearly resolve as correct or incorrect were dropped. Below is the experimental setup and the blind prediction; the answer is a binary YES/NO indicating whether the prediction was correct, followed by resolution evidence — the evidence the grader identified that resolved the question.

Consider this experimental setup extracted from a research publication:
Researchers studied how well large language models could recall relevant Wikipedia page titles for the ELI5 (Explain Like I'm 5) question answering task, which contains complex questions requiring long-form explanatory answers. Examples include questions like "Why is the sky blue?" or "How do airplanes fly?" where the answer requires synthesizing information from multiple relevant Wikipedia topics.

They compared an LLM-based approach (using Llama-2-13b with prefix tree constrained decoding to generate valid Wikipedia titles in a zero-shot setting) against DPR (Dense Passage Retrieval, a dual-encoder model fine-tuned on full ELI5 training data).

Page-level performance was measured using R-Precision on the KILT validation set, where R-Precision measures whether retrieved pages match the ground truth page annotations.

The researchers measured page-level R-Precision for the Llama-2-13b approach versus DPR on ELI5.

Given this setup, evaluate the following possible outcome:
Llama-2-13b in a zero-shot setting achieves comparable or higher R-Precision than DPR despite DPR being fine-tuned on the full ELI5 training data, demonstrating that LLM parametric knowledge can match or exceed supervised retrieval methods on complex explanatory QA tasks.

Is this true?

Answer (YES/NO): NO